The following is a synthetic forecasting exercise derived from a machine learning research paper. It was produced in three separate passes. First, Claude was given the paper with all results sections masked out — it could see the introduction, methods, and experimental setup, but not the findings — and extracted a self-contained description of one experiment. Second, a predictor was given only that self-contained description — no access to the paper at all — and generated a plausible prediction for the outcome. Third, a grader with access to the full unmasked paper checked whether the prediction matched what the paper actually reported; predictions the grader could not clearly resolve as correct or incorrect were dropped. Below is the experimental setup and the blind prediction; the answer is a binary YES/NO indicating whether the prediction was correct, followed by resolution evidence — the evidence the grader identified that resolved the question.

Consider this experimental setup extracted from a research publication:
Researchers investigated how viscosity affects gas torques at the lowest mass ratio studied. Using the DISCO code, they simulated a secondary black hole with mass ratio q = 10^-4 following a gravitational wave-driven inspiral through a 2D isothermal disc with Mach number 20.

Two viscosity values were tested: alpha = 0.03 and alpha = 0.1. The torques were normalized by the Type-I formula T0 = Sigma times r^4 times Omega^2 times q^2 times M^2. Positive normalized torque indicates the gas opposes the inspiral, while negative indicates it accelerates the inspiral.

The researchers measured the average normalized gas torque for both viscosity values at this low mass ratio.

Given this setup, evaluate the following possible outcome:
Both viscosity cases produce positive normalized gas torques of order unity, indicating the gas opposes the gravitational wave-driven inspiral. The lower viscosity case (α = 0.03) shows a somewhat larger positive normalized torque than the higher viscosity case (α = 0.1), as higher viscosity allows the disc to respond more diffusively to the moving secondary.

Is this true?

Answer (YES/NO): NO